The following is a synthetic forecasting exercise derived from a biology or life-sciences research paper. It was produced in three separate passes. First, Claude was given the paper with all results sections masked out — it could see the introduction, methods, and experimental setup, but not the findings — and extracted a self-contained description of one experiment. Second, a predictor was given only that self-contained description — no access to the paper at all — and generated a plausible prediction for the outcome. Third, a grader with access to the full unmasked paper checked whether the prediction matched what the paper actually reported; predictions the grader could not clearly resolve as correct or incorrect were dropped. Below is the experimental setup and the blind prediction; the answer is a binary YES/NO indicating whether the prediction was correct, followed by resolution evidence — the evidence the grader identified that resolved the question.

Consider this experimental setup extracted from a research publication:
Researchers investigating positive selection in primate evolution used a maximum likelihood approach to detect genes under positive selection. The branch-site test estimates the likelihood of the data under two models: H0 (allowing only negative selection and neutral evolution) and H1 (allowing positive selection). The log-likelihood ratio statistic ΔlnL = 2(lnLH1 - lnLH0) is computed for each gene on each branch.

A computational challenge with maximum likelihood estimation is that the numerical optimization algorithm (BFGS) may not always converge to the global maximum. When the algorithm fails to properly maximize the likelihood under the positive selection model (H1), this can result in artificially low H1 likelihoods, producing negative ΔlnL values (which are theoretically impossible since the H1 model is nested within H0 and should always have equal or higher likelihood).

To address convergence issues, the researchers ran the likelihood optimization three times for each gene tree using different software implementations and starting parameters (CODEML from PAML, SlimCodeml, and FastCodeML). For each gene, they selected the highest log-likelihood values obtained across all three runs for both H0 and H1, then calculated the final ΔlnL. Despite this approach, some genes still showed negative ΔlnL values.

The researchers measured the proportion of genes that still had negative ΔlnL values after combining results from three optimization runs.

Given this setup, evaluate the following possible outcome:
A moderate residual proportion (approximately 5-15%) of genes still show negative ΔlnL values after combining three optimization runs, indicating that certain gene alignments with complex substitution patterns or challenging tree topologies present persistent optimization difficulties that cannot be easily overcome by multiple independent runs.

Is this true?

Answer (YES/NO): YES